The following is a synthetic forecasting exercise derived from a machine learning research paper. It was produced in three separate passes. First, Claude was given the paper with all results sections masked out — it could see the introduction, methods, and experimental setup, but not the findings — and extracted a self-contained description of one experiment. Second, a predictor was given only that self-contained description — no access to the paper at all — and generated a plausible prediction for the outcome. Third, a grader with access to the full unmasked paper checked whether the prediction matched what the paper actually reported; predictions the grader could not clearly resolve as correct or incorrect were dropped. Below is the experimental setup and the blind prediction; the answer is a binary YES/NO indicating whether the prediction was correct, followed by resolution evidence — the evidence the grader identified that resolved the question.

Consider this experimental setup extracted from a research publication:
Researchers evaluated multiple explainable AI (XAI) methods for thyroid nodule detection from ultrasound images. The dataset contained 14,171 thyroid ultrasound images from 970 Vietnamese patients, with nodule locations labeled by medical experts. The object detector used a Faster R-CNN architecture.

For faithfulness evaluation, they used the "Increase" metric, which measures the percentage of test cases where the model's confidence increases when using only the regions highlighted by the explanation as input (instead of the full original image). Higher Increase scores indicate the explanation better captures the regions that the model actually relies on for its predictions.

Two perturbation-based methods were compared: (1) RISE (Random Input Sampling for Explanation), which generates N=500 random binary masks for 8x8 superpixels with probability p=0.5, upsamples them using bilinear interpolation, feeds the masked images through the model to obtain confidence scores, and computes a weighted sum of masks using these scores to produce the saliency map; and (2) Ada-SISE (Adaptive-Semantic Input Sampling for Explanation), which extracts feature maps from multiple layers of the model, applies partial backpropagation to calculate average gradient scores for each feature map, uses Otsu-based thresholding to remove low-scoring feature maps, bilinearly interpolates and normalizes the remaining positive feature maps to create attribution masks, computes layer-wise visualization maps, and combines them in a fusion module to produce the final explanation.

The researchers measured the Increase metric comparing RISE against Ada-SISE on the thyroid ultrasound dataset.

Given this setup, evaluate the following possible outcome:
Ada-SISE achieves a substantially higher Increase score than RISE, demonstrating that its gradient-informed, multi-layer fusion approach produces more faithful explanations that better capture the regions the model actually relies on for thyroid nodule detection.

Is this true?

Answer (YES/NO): NO